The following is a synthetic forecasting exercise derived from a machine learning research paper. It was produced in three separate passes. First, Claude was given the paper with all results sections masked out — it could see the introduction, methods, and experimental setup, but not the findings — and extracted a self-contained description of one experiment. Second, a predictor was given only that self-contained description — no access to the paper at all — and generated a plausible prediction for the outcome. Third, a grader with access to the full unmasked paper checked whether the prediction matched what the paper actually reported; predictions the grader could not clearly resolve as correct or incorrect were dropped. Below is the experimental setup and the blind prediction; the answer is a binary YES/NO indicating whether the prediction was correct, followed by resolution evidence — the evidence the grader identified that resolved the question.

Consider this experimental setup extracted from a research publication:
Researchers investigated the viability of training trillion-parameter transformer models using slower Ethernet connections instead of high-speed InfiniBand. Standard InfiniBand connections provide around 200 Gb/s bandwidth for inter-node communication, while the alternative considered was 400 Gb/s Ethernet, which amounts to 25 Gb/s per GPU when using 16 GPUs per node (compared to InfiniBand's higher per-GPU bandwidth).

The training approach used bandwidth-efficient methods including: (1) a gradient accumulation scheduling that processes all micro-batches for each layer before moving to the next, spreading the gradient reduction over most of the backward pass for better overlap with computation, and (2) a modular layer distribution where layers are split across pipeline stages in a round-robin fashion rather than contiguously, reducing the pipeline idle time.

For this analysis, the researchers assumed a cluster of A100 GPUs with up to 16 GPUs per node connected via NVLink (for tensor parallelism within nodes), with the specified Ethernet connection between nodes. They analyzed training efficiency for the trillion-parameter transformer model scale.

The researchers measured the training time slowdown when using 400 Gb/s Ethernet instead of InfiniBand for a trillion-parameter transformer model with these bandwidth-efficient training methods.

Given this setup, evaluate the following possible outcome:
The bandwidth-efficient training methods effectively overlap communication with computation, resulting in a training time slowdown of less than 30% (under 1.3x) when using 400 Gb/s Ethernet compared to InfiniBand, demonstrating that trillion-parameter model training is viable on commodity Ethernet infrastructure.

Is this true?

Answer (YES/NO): YES